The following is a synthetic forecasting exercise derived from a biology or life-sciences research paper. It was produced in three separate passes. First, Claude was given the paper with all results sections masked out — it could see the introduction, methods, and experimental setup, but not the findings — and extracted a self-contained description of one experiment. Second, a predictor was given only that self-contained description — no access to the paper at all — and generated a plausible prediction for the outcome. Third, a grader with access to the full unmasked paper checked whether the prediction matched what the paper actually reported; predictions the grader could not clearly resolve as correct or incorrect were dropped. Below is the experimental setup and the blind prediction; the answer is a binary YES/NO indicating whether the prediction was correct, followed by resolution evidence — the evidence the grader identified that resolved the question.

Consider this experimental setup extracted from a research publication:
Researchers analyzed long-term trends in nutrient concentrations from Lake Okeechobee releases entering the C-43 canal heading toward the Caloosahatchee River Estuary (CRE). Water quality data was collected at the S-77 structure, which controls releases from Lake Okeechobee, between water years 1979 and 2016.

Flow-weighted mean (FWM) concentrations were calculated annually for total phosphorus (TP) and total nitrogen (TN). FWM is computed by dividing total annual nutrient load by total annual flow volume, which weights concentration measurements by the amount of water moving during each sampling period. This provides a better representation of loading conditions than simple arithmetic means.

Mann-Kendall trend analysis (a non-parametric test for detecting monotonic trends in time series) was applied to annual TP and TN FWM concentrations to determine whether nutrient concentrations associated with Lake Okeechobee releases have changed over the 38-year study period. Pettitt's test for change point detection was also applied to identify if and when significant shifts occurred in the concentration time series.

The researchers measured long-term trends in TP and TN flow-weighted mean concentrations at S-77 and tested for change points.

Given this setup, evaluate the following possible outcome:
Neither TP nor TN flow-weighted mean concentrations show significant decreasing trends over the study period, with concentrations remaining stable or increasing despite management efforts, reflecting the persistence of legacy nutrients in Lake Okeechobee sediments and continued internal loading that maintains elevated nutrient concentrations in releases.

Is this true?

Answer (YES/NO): NO